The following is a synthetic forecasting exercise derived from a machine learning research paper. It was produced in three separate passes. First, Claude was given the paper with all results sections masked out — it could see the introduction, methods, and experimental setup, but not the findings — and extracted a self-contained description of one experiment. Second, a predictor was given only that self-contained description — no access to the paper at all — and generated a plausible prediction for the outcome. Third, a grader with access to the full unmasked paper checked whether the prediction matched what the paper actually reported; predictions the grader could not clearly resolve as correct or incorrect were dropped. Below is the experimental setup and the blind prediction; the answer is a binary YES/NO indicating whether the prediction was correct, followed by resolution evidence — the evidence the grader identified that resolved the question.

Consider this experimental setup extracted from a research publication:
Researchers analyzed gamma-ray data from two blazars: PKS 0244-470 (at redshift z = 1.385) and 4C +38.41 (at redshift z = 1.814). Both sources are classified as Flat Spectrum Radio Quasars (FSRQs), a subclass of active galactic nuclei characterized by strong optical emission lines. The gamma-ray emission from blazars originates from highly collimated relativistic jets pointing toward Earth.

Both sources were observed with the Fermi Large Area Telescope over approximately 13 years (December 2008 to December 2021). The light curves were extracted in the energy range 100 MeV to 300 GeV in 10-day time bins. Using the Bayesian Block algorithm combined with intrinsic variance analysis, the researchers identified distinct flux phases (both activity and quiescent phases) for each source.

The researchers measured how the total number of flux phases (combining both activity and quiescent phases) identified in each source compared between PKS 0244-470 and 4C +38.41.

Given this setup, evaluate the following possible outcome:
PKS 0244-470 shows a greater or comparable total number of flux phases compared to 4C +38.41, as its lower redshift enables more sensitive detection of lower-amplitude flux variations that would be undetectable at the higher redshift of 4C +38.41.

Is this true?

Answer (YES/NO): NO